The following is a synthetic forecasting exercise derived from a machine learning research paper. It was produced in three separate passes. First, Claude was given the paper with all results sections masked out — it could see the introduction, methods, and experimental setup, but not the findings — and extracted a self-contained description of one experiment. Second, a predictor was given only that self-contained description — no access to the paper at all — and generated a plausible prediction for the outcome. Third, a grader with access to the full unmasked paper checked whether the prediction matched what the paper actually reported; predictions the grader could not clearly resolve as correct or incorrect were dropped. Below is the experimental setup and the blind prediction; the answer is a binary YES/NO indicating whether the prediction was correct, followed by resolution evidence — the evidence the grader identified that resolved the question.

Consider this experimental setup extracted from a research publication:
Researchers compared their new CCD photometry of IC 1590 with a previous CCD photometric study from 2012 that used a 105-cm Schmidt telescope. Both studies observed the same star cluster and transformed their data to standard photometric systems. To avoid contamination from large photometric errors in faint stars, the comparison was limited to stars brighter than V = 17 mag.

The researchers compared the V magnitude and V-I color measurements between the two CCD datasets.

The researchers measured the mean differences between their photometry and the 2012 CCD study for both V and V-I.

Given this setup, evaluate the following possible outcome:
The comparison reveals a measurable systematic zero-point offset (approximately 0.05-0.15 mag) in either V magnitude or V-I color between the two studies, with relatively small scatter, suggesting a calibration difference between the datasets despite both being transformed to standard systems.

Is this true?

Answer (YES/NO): NO